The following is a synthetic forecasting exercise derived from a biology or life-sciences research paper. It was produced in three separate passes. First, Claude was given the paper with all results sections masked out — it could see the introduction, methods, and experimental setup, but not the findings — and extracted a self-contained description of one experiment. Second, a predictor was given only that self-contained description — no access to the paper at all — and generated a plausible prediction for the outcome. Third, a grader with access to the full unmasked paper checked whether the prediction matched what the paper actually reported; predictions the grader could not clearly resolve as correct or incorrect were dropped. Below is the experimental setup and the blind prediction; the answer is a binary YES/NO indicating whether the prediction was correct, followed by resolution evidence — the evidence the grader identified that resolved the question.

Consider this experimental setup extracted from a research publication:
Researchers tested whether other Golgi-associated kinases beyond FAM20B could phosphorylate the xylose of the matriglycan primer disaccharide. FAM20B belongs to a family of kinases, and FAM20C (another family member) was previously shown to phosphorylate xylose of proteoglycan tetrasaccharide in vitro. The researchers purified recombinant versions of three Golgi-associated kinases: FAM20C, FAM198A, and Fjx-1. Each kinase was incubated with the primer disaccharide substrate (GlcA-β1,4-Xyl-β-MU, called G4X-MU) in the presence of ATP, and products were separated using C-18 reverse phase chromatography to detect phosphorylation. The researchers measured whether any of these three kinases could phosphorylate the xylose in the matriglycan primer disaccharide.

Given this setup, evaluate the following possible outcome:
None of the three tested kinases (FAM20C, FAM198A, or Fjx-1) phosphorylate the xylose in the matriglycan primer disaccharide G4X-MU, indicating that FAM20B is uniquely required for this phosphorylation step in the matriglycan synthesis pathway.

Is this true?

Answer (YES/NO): YES